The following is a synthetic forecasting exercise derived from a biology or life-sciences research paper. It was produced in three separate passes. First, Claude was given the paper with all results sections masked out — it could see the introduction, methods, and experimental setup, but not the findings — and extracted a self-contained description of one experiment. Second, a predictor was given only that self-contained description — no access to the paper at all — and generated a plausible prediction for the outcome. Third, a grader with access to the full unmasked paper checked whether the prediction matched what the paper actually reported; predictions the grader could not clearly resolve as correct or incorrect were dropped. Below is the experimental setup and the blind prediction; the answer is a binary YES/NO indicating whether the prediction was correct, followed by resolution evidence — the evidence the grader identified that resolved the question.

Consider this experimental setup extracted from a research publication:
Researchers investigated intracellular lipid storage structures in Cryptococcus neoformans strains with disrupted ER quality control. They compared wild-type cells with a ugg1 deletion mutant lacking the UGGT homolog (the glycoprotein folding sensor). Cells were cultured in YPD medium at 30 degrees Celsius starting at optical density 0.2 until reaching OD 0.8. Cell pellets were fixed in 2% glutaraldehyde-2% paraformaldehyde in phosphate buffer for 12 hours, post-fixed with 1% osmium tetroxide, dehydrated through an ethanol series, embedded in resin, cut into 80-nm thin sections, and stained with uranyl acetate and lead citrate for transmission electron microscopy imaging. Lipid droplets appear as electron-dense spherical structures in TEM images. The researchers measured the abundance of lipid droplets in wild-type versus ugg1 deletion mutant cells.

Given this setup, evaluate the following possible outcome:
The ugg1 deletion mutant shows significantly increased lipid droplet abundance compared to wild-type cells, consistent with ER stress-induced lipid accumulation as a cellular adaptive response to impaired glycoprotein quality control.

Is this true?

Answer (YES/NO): YES